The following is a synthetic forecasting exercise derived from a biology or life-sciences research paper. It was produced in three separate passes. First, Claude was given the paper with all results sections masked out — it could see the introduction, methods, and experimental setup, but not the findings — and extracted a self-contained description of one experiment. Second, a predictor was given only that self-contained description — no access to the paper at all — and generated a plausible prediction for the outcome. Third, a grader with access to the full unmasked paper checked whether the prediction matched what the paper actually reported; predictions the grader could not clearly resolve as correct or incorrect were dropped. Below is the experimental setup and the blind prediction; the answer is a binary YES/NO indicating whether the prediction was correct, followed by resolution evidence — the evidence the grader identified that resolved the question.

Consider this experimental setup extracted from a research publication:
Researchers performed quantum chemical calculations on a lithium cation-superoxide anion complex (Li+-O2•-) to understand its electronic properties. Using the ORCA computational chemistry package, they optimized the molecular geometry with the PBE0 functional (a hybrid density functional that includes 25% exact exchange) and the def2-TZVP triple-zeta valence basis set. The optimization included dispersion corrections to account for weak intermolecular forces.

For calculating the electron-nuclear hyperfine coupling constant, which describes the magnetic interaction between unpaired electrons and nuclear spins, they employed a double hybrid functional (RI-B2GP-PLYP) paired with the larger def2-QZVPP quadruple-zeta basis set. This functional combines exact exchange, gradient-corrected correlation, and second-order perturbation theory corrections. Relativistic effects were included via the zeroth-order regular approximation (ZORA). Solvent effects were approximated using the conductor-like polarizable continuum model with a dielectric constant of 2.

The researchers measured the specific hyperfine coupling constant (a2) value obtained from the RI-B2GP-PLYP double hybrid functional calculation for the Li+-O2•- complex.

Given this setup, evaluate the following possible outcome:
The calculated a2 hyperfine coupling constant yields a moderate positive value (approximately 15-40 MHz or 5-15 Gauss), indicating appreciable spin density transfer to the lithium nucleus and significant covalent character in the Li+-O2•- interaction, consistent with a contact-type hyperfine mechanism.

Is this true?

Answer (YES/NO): NO